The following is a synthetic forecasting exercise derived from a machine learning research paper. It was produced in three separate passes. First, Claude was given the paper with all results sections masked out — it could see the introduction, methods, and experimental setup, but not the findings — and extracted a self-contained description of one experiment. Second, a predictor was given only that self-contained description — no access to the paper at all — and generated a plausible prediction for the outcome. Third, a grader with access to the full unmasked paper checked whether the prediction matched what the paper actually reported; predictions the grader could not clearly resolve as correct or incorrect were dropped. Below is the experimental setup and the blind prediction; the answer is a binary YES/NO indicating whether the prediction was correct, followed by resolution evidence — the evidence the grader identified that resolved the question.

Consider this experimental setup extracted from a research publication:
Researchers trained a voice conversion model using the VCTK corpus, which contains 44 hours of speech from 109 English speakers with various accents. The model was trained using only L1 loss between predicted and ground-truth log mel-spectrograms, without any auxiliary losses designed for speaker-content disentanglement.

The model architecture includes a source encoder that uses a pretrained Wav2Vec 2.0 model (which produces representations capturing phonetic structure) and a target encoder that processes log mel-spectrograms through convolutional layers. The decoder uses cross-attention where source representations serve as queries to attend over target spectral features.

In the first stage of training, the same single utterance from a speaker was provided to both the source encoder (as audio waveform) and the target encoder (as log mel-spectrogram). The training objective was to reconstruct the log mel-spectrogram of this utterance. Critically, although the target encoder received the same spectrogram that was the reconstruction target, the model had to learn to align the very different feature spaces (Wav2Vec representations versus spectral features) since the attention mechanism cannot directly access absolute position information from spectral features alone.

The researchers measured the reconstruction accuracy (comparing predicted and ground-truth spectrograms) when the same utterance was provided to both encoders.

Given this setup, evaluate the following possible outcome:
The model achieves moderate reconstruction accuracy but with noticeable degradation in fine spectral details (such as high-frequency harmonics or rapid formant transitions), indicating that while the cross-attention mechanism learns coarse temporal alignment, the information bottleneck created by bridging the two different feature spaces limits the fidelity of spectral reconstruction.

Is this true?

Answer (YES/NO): NO